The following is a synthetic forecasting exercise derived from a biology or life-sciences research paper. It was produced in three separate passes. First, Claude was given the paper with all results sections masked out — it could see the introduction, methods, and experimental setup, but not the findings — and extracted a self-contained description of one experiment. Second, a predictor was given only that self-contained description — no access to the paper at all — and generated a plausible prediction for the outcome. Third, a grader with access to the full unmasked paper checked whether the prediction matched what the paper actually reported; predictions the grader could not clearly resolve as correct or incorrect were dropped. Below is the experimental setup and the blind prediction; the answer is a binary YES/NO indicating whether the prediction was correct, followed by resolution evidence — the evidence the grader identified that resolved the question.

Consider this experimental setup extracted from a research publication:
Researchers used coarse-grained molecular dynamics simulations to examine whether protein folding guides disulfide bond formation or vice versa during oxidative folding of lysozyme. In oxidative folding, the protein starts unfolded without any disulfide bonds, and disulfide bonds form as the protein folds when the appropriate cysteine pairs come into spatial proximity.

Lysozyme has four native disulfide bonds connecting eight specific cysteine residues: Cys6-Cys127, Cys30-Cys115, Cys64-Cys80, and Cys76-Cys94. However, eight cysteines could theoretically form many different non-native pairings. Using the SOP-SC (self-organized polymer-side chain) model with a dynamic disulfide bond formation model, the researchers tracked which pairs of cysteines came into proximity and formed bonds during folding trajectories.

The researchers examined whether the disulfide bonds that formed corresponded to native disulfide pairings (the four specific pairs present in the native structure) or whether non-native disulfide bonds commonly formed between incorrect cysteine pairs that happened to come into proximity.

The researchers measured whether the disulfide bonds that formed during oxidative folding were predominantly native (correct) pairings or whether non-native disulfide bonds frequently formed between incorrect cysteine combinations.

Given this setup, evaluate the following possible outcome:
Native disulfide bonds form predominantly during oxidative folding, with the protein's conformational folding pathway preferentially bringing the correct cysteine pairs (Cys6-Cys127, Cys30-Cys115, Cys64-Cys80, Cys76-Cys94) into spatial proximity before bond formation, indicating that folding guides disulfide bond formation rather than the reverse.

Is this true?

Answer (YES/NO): YES